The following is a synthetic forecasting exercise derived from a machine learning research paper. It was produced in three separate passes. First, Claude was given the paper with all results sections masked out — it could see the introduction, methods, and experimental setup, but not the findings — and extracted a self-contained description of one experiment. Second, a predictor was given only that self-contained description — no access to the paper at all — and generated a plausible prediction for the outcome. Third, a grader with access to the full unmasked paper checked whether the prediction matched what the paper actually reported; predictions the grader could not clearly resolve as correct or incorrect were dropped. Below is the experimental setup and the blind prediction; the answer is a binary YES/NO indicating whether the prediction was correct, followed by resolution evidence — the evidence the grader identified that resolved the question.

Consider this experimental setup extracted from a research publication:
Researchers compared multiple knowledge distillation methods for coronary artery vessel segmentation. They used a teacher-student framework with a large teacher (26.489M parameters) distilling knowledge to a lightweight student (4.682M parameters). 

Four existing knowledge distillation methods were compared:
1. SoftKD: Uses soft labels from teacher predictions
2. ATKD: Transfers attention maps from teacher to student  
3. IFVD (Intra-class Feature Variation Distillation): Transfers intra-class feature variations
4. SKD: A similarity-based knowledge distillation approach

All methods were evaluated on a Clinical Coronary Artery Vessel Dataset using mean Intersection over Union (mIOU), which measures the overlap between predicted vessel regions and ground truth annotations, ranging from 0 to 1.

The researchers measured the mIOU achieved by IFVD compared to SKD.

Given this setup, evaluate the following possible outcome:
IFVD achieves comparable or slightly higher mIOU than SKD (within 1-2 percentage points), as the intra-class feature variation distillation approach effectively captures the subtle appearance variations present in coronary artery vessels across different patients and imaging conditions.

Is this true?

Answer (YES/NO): NO